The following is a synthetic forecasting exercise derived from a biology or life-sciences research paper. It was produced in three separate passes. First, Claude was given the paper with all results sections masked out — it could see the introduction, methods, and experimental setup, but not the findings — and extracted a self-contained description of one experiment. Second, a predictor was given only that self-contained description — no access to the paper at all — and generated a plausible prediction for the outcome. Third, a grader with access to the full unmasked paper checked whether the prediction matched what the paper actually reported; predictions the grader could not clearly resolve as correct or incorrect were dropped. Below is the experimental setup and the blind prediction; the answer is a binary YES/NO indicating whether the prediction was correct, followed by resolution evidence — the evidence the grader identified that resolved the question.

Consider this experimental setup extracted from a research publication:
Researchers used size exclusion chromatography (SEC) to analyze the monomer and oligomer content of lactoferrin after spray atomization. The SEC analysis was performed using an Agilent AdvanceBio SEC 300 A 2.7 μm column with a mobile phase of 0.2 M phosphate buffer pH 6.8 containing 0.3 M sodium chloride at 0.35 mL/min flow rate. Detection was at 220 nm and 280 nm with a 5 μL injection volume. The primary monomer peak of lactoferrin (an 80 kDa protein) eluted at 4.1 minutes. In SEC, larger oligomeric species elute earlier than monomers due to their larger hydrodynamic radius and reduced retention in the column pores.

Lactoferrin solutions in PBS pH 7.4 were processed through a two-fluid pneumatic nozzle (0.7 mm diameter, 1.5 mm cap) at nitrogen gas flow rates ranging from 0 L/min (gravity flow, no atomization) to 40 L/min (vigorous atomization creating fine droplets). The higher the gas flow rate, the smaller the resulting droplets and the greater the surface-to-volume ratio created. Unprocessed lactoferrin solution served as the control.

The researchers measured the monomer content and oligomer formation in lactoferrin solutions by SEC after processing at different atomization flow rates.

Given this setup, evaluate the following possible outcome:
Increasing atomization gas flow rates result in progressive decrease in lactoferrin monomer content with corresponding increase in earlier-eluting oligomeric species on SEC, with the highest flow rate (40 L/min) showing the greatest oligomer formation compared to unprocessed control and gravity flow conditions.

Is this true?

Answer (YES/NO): YES